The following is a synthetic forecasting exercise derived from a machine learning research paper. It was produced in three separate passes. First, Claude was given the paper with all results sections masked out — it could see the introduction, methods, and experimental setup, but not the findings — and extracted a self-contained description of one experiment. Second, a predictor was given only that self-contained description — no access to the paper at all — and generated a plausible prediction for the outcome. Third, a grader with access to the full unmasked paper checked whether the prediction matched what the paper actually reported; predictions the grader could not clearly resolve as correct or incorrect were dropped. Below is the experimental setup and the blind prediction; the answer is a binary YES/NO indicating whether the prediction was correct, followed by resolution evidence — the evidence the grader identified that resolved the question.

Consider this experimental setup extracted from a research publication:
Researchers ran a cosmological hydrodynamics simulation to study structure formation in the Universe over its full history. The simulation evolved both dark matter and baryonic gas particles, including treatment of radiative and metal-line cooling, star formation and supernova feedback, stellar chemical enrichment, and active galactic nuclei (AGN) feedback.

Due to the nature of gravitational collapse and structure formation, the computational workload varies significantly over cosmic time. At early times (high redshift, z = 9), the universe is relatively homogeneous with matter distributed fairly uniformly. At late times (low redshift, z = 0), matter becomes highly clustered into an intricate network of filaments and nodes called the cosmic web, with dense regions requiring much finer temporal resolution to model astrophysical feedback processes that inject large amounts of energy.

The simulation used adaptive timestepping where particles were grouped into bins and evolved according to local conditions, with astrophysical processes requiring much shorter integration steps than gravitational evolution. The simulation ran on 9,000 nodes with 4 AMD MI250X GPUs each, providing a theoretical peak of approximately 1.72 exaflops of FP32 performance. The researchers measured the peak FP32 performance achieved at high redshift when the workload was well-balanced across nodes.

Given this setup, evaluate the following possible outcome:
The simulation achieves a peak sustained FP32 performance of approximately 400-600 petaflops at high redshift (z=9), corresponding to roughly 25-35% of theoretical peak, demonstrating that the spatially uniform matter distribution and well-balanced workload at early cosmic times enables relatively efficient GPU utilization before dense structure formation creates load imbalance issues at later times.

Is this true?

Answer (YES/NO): YES